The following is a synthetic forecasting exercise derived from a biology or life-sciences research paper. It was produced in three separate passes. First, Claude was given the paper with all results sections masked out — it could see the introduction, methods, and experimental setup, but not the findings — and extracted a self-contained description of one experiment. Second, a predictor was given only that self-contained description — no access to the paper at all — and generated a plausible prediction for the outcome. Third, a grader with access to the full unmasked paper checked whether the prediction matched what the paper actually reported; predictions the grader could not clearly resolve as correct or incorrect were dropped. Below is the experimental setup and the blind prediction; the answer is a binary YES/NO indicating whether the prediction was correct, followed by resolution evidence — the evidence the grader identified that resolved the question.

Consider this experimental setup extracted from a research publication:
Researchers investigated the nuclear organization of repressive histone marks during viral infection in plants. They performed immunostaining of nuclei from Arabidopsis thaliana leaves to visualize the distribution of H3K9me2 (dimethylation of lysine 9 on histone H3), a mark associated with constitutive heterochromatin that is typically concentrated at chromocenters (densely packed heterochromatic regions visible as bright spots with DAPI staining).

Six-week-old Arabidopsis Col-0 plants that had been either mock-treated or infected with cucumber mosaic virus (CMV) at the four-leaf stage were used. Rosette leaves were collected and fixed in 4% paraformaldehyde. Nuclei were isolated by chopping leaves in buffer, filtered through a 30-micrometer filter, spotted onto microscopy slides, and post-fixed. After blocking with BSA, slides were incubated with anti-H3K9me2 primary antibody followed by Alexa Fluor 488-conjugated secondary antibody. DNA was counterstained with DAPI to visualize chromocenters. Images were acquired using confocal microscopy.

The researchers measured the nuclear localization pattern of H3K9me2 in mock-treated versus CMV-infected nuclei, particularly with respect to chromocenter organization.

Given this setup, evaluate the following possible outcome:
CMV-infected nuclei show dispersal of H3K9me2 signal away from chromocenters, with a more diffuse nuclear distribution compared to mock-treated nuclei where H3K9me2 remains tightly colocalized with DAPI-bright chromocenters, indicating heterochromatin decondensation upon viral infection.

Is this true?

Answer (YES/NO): YES